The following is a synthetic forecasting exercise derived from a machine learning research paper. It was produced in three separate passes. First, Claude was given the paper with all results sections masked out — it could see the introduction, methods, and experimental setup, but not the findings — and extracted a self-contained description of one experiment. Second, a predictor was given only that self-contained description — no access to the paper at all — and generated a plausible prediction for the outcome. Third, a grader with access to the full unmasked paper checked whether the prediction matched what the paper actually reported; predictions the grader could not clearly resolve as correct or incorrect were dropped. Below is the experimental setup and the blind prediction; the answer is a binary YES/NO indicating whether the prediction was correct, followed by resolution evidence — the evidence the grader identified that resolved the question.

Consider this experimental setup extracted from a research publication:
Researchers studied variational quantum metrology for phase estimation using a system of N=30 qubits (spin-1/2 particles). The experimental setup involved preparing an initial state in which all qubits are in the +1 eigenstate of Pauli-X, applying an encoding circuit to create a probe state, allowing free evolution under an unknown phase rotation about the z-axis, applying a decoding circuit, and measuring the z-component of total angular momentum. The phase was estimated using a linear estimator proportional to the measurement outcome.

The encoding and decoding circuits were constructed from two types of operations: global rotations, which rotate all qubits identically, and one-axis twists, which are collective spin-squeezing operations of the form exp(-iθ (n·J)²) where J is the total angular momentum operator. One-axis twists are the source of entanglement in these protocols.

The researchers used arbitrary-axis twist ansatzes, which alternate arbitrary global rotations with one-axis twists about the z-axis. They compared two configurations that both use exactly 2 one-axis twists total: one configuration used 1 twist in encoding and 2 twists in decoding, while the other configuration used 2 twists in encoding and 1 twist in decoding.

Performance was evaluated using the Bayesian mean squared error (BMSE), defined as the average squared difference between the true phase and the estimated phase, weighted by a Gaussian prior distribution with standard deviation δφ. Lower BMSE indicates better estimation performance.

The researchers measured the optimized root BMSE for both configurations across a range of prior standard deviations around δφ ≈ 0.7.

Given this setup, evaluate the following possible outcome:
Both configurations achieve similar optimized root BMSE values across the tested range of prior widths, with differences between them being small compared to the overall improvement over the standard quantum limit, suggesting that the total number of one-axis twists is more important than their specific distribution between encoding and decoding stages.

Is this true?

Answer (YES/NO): NO